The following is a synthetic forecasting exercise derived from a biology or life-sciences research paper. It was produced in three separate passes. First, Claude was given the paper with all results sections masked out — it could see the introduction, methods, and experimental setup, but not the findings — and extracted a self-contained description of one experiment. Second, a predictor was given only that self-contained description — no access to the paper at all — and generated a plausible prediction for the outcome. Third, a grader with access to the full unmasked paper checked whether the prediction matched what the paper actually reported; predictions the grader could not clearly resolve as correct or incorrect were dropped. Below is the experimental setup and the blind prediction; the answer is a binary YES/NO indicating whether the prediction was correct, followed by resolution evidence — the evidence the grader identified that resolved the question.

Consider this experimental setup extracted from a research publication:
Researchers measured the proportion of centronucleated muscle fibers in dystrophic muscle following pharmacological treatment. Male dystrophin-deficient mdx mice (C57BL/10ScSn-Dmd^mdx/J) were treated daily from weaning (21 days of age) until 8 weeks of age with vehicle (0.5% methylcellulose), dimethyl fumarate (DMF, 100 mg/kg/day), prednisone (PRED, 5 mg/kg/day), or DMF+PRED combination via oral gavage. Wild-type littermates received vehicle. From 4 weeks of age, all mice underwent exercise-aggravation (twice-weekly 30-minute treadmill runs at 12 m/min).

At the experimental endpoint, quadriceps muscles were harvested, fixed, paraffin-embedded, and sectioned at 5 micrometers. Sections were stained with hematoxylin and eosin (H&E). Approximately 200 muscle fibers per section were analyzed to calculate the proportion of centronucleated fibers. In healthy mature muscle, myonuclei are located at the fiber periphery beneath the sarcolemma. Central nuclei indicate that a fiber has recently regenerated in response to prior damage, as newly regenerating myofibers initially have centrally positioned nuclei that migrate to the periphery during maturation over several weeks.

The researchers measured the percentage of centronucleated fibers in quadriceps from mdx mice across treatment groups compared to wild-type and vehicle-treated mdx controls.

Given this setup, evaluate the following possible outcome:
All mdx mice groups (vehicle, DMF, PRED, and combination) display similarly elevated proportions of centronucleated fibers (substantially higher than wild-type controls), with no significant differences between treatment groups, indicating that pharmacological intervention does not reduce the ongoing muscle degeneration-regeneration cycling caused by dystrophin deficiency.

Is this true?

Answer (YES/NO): NO